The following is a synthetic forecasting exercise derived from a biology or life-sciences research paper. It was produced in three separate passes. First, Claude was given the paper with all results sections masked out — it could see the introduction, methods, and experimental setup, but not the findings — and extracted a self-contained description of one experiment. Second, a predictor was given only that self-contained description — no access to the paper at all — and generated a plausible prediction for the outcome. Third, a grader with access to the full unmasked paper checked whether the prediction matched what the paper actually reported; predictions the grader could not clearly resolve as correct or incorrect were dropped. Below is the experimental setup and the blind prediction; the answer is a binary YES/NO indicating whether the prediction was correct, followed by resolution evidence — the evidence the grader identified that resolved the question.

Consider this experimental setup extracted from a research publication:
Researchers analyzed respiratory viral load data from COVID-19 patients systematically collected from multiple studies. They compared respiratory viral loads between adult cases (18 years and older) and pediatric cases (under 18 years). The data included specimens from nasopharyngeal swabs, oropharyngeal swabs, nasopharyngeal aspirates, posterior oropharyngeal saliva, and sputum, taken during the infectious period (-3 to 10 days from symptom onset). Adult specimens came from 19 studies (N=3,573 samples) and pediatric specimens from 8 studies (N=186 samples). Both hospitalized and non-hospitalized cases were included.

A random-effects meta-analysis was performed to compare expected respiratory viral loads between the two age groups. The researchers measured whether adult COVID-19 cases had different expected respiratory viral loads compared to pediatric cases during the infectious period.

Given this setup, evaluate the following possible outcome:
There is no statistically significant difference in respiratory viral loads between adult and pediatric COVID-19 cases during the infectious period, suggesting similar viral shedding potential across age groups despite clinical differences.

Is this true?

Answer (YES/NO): YES